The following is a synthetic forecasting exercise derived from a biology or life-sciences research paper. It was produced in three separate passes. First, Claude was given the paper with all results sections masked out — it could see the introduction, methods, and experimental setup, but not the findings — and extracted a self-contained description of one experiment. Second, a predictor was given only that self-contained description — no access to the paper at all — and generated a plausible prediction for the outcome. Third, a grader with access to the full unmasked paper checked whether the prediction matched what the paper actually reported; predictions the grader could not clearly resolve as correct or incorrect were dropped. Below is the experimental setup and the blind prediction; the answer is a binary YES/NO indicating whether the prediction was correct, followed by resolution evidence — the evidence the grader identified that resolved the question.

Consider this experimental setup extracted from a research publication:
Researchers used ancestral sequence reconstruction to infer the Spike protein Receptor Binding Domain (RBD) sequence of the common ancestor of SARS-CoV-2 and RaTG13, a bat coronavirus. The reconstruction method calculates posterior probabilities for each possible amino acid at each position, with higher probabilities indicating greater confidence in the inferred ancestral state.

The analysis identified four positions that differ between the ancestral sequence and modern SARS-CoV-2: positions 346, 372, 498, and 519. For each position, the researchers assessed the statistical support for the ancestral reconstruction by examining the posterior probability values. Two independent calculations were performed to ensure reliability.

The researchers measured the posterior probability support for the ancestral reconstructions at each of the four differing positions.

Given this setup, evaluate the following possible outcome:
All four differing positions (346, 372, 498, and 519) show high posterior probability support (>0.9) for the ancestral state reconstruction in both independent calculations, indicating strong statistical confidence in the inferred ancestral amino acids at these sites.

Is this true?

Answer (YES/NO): NO